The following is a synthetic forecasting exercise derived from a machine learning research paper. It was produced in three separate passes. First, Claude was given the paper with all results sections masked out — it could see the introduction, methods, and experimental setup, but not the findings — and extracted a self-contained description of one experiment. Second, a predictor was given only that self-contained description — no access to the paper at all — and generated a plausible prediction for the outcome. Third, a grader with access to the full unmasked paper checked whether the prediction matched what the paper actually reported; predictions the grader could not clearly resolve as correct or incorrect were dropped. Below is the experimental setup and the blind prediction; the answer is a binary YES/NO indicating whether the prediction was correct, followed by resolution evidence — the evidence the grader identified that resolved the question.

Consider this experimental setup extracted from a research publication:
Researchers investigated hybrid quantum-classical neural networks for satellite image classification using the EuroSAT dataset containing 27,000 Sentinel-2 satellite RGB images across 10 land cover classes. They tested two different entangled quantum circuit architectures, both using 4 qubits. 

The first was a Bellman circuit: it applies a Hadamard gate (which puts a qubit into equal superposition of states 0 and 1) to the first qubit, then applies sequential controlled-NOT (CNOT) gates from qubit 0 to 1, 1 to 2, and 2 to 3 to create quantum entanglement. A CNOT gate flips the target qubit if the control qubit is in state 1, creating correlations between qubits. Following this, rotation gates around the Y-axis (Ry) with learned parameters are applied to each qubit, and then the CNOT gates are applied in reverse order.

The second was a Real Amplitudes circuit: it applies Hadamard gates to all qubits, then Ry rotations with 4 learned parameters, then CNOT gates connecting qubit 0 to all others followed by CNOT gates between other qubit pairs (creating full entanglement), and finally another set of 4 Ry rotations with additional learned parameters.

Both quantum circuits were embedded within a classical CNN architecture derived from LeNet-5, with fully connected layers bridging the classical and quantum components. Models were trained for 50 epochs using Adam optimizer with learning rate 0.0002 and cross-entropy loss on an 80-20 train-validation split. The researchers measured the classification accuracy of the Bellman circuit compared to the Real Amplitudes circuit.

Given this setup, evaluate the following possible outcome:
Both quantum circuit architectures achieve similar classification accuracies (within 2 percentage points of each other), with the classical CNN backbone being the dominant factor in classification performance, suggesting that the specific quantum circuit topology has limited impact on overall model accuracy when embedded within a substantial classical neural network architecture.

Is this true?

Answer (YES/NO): NO